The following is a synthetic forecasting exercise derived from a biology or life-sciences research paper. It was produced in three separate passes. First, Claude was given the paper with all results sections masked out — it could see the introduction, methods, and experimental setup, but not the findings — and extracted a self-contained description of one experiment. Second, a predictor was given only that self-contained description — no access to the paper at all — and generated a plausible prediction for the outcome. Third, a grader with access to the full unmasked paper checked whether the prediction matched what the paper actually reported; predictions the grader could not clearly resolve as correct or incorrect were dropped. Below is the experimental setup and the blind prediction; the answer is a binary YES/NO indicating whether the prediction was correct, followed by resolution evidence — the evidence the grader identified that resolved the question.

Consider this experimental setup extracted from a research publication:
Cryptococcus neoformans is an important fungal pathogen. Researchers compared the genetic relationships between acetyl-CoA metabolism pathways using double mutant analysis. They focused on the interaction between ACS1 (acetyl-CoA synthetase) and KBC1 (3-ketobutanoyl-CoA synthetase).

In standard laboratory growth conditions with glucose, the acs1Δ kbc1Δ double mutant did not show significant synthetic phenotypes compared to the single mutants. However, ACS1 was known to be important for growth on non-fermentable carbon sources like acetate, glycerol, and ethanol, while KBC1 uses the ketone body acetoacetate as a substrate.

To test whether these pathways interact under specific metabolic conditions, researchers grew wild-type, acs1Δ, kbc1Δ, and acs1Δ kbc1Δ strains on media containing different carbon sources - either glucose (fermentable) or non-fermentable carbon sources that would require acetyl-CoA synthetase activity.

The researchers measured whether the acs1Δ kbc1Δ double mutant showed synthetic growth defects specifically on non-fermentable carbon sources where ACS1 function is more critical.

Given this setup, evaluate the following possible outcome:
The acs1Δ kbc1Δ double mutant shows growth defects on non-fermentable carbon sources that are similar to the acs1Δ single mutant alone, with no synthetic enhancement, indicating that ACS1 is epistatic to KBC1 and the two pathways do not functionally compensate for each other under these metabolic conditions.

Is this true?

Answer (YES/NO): YES